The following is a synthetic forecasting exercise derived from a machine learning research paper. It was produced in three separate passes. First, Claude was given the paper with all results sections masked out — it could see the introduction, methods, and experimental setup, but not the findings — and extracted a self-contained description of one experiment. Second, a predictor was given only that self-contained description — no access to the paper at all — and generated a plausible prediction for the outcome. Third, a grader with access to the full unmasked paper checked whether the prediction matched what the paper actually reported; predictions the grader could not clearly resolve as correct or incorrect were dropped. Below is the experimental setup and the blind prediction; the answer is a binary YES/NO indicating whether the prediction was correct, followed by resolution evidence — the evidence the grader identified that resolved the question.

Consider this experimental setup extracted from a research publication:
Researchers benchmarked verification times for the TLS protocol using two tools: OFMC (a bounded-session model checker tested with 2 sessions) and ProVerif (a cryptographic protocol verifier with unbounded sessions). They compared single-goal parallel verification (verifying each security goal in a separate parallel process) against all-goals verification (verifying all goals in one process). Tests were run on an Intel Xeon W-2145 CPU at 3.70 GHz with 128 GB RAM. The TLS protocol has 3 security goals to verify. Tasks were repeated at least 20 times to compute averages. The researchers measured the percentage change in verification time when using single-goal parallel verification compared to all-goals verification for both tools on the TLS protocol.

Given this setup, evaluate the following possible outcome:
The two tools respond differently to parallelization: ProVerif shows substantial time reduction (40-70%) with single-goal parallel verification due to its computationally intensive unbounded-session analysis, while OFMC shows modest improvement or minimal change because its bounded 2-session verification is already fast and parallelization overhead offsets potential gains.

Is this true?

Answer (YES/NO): NO